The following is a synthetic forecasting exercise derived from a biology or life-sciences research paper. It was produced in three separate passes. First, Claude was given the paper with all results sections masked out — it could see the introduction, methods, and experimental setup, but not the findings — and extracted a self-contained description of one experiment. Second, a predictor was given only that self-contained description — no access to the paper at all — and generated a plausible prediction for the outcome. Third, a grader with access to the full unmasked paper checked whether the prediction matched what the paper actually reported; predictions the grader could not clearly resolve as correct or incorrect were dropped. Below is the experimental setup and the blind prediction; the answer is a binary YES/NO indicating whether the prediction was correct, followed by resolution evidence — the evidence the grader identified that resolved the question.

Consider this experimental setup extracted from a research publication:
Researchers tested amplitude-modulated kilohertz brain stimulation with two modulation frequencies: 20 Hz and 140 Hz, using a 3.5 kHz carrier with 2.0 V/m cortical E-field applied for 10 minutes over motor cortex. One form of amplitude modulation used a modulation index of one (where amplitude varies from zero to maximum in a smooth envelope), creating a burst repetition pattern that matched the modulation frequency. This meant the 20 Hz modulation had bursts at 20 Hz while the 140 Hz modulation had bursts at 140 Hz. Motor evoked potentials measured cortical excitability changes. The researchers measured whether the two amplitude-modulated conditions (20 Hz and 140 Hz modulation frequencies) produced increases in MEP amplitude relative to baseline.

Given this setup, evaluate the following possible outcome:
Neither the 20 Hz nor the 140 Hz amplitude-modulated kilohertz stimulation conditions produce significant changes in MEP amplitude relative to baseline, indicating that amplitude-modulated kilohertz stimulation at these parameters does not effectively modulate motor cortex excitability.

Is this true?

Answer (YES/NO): NO